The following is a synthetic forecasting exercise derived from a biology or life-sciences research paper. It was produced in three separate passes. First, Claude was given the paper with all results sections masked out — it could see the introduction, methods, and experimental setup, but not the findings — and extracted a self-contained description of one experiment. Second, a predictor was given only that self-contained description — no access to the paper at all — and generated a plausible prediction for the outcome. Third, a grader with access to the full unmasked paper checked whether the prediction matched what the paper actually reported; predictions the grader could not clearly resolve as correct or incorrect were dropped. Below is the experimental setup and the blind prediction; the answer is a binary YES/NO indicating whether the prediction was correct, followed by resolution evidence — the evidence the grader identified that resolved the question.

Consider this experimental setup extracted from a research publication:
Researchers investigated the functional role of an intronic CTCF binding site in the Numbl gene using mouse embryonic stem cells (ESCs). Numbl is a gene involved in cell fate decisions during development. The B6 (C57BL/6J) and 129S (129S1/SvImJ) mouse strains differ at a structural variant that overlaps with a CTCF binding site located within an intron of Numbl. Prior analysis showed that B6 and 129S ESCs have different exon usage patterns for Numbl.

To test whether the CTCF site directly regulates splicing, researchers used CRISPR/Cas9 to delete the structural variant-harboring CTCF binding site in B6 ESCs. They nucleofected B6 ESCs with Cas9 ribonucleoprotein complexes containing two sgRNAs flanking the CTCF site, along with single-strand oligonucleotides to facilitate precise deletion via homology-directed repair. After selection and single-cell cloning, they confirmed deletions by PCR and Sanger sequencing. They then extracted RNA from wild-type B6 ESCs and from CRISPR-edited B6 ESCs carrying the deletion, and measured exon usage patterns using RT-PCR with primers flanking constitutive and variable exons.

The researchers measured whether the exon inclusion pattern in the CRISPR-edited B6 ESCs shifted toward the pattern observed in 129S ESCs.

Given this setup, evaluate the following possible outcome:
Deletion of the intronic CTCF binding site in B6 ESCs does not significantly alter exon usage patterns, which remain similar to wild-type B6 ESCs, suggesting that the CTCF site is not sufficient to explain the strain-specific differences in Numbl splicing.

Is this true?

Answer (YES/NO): NO